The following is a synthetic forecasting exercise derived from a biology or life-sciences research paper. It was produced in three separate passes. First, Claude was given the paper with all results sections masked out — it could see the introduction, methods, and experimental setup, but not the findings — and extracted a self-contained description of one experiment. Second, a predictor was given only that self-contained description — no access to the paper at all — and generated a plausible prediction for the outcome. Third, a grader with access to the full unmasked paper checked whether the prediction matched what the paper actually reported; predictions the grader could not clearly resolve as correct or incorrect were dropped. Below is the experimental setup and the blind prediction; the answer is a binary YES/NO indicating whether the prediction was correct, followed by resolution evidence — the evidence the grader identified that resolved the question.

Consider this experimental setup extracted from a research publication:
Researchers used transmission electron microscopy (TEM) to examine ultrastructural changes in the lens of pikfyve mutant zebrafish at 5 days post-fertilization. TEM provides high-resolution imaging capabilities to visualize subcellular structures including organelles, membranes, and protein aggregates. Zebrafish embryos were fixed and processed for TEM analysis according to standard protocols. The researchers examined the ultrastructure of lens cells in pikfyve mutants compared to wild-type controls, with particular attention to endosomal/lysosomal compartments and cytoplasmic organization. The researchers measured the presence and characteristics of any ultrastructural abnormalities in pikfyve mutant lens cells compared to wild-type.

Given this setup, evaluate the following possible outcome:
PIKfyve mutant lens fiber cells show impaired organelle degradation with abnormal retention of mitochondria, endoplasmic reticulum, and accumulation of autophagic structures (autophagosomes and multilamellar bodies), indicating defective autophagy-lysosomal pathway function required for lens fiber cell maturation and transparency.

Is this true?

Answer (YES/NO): NO